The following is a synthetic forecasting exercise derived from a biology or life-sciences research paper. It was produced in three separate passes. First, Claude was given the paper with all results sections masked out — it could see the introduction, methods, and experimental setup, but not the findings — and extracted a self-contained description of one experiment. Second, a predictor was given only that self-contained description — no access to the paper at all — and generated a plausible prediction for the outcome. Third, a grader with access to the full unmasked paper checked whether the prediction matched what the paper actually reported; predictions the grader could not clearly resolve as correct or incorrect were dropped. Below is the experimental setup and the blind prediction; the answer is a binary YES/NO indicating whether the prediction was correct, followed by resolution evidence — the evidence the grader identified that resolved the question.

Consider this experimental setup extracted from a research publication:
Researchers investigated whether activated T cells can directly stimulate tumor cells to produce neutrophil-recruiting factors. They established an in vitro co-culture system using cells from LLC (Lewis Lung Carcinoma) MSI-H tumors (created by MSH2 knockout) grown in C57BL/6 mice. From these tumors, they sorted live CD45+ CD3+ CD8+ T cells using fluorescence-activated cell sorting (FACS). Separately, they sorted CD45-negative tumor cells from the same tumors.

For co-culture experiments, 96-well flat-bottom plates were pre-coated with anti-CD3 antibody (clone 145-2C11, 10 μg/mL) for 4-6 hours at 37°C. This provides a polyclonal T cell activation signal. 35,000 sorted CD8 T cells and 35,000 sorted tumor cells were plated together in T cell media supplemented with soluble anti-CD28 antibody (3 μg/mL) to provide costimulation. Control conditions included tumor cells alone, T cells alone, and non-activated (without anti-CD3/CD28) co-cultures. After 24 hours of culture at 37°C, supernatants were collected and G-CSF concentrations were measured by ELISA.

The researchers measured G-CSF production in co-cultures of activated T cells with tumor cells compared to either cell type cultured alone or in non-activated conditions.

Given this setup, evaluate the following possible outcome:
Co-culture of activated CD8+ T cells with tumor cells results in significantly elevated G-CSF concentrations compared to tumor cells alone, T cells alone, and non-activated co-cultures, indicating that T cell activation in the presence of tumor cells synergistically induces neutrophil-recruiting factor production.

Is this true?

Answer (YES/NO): YES